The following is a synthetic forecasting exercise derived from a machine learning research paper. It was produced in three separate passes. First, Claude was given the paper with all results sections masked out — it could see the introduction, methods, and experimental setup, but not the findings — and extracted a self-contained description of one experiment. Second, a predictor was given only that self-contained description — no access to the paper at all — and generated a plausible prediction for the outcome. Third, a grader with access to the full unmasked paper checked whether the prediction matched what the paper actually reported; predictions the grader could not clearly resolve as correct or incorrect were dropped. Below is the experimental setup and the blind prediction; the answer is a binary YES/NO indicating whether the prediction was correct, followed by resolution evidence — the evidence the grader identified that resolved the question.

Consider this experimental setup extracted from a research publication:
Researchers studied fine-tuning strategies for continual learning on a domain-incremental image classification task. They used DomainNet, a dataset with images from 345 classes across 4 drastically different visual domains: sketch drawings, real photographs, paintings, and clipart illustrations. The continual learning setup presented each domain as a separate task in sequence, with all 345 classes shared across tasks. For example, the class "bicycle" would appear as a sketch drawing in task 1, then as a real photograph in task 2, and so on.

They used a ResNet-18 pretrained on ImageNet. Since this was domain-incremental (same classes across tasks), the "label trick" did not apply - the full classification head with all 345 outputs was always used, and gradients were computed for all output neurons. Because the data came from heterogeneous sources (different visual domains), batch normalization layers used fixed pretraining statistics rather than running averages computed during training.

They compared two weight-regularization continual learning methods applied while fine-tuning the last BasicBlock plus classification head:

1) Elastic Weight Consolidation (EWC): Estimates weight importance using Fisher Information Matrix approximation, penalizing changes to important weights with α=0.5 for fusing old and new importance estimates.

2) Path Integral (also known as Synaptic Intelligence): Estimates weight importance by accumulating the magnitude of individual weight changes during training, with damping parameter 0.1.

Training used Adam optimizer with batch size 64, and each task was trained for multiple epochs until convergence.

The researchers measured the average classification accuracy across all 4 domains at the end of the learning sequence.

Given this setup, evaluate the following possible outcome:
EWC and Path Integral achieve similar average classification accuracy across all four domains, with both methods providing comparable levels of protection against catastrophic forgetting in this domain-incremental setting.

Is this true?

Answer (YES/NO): NO